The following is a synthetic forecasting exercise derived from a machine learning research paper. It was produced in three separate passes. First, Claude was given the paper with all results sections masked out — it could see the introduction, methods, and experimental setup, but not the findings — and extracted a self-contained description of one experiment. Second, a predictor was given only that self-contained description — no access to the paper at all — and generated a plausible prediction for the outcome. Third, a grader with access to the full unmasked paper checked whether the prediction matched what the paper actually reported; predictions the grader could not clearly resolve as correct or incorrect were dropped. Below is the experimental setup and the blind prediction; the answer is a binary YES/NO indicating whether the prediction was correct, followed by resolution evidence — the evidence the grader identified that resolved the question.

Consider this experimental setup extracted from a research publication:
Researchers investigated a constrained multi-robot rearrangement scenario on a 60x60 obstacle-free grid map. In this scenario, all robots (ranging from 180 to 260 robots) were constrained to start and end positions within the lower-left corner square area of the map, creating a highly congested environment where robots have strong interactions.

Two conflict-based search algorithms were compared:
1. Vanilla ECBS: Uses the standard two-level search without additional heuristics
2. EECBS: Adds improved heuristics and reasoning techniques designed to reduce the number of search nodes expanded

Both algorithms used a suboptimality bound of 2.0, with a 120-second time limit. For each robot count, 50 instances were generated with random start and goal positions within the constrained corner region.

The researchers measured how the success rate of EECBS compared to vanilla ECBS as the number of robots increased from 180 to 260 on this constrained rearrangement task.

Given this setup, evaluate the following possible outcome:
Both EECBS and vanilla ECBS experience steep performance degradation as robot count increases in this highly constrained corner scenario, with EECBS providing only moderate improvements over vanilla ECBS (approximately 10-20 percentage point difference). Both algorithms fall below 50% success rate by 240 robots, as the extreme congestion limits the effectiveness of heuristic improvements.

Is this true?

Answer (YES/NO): NO